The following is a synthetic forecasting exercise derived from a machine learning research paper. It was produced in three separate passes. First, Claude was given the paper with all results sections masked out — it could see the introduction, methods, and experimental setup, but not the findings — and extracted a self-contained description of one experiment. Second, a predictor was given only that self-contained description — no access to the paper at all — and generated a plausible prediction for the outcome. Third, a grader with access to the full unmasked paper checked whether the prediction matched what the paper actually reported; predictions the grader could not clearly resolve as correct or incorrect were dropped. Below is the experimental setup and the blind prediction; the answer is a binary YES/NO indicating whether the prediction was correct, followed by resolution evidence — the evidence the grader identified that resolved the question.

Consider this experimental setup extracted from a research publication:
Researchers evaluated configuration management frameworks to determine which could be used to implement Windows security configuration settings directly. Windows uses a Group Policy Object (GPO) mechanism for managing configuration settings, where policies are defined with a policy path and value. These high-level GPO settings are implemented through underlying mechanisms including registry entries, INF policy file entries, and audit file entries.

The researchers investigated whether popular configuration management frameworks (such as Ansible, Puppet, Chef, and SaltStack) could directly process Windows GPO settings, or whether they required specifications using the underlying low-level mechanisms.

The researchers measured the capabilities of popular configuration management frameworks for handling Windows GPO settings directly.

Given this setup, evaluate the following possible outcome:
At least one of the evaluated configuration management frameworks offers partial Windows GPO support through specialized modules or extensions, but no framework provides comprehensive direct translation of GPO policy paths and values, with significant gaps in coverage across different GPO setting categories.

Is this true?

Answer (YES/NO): NO